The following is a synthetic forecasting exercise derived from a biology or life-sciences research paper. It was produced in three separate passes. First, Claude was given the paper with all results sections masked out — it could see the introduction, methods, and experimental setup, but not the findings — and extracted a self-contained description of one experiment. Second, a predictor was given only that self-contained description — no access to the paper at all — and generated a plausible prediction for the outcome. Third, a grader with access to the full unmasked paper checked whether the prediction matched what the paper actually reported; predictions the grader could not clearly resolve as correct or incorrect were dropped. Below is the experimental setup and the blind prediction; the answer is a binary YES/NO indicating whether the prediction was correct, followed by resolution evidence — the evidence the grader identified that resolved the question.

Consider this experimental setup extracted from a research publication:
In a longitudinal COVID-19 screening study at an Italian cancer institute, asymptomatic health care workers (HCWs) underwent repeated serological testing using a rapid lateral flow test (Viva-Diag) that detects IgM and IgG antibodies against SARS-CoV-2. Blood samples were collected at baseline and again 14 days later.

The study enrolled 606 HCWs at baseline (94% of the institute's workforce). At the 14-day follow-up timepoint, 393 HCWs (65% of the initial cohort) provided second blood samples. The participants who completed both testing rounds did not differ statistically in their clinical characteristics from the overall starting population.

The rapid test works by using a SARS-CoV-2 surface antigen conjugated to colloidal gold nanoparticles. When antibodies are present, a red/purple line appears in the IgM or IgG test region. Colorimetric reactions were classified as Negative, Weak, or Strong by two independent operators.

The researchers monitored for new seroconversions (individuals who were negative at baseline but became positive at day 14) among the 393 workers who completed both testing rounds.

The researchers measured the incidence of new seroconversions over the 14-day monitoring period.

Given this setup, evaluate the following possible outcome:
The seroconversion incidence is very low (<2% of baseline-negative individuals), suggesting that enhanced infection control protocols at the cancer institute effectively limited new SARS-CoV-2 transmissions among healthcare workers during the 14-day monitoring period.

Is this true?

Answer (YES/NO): YES